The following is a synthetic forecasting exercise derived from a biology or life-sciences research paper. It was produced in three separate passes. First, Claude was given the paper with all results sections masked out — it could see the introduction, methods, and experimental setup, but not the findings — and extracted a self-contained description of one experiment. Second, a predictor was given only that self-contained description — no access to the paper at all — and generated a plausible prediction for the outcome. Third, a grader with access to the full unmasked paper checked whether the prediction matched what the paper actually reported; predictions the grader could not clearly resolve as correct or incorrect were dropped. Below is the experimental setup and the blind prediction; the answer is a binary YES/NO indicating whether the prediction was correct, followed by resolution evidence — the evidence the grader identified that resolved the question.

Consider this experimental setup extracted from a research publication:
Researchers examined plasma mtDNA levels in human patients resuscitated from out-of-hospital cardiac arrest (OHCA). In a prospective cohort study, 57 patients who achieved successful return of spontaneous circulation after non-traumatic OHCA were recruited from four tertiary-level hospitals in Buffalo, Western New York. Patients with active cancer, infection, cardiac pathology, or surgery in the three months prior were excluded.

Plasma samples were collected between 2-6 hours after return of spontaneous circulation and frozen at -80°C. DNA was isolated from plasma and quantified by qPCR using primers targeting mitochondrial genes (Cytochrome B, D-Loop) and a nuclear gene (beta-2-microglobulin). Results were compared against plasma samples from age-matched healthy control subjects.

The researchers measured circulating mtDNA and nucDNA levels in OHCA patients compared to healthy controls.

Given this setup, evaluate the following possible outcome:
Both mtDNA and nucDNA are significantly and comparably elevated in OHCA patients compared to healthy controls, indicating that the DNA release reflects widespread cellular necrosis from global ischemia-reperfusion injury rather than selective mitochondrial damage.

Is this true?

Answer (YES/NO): NO